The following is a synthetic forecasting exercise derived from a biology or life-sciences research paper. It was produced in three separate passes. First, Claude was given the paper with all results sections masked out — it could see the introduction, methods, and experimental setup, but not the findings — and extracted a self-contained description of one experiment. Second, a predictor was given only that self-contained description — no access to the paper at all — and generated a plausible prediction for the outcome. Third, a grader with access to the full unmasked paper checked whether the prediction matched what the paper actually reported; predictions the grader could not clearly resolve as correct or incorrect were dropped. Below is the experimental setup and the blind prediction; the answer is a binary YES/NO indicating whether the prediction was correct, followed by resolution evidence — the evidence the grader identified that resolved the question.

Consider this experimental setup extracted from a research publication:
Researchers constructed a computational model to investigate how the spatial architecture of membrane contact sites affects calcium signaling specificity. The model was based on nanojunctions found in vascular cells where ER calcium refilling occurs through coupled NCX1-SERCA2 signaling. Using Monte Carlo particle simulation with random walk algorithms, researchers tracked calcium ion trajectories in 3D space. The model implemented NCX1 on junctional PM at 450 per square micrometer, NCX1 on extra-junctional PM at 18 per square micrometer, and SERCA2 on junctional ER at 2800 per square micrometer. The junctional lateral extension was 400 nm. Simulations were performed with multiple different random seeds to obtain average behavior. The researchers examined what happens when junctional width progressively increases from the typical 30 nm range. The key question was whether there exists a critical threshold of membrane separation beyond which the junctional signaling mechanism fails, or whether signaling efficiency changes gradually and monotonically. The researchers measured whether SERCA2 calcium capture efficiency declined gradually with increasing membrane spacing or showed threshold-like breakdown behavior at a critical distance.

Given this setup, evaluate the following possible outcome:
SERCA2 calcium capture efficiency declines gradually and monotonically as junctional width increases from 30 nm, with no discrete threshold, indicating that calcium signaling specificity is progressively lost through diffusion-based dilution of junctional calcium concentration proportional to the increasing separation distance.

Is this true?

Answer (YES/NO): NO